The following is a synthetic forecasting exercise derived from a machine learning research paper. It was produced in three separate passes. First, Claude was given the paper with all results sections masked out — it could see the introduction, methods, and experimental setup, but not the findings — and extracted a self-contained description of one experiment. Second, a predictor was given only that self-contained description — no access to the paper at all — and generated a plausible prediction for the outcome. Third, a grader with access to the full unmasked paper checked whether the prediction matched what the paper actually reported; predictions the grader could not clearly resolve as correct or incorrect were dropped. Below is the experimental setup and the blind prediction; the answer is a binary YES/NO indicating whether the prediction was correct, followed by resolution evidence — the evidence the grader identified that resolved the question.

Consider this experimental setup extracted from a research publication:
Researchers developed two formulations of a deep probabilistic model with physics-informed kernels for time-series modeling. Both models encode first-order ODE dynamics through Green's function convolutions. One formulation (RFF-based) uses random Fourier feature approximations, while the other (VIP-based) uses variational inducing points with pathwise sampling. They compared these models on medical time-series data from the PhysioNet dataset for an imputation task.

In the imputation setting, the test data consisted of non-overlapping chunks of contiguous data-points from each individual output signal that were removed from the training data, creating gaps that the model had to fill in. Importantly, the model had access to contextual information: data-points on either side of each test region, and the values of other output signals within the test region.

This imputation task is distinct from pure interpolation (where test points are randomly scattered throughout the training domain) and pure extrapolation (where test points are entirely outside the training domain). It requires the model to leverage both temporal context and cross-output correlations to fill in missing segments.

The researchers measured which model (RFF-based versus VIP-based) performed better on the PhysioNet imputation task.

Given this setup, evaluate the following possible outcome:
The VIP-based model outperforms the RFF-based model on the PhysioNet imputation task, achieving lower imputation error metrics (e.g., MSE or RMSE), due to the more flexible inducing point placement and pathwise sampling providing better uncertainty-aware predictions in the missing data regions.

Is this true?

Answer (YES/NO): NO